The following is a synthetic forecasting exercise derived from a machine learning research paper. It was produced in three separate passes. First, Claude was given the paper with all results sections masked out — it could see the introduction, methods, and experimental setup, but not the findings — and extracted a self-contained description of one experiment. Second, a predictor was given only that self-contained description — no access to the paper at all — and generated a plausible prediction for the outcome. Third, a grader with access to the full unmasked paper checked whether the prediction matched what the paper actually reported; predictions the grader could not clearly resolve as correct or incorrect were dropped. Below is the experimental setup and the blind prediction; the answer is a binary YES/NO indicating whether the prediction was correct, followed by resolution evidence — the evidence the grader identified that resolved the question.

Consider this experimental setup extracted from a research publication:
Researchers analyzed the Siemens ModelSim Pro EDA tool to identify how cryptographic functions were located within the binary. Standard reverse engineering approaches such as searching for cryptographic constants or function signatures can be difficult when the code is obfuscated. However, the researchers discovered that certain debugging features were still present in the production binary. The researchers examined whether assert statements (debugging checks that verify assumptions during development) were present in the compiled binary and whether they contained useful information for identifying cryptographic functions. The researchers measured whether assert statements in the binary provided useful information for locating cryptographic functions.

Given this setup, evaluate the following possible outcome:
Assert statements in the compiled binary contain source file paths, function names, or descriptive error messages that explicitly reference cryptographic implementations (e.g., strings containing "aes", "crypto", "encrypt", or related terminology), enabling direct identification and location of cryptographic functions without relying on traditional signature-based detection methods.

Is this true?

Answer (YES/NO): YES